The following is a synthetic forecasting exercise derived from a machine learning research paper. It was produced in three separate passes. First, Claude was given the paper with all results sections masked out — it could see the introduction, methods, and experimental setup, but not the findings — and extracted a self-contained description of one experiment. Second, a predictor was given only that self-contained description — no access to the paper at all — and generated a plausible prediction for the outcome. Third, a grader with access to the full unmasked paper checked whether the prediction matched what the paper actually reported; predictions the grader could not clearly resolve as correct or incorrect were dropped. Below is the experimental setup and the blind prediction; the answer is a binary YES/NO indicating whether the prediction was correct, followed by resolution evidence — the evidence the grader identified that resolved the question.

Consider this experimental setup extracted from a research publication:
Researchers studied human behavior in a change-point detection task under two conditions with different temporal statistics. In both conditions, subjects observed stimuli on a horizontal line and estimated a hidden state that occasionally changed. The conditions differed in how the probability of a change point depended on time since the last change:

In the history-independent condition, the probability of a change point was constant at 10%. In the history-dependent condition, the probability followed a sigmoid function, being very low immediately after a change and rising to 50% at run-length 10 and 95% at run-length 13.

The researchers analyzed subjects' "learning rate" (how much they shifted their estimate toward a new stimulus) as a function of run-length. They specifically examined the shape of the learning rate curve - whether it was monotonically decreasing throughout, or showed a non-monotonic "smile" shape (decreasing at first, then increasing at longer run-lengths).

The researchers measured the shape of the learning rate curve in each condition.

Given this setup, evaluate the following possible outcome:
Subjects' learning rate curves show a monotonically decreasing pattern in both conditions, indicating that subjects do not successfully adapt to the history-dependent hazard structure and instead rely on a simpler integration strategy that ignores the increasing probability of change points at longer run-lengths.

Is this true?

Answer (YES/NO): NO